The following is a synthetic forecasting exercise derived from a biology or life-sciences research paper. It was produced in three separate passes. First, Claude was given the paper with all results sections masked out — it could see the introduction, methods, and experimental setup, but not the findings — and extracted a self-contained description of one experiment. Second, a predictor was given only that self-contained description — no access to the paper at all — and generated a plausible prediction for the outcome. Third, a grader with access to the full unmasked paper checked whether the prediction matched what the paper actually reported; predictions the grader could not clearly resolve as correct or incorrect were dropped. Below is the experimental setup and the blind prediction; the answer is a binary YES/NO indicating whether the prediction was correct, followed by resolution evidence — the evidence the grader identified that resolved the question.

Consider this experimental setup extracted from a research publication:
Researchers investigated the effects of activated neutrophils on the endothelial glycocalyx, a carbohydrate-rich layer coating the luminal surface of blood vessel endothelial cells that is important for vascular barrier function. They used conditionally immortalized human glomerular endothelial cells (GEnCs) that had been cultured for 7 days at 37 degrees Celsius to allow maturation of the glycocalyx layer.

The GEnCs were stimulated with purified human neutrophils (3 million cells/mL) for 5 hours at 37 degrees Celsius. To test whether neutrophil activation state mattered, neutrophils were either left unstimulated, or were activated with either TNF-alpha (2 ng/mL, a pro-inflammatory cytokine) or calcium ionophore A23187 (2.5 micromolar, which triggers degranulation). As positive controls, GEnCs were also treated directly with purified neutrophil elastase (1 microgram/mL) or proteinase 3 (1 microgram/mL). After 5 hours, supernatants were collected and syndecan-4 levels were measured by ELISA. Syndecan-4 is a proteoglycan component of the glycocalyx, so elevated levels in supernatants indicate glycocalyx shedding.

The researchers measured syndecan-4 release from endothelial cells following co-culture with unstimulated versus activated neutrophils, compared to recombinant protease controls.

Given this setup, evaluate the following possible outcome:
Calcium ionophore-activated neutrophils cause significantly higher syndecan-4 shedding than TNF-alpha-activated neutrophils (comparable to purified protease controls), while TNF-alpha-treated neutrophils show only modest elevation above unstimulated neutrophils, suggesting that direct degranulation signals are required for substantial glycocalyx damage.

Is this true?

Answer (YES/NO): NO